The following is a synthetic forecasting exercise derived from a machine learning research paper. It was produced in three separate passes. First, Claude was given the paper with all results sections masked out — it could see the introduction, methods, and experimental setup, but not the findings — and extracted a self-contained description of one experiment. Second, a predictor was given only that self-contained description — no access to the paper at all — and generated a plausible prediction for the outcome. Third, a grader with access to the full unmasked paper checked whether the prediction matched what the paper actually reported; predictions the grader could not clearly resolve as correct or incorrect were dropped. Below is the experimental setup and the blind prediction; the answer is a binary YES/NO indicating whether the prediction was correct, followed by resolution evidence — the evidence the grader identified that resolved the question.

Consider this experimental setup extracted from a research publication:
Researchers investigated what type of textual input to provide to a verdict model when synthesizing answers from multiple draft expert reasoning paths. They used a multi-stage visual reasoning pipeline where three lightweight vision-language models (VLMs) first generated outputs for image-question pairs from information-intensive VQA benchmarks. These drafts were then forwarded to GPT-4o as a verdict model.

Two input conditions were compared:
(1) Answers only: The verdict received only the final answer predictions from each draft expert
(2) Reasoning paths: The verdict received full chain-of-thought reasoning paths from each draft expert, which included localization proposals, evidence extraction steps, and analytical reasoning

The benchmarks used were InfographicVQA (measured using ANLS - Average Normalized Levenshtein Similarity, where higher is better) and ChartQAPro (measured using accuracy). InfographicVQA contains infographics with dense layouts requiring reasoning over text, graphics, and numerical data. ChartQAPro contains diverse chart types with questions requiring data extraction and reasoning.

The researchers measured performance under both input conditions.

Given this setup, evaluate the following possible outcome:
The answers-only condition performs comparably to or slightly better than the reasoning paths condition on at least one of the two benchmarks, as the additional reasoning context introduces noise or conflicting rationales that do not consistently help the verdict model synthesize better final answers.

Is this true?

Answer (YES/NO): NO